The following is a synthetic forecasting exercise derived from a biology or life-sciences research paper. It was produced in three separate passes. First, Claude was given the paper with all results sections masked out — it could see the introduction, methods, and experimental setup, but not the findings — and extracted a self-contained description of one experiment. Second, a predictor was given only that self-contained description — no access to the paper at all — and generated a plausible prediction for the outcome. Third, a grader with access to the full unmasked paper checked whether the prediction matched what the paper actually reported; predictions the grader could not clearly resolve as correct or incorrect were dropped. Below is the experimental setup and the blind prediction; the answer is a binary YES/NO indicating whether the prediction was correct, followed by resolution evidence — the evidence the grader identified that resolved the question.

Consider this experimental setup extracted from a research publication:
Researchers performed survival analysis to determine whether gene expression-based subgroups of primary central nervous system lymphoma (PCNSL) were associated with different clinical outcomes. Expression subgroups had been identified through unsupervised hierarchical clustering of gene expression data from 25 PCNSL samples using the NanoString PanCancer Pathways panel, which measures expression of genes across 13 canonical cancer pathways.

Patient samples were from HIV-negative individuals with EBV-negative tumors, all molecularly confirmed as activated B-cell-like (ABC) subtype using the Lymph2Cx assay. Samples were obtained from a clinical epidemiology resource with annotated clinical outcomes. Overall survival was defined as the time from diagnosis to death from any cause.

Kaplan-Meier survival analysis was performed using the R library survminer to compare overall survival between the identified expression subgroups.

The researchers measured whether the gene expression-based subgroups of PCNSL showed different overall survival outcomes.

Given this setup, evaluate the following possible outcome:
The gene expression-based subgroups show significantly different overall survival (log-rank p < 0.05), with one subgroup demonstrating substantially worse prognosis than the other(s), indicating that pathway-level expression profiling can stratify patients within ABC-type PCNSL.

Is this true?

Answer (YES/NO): YES